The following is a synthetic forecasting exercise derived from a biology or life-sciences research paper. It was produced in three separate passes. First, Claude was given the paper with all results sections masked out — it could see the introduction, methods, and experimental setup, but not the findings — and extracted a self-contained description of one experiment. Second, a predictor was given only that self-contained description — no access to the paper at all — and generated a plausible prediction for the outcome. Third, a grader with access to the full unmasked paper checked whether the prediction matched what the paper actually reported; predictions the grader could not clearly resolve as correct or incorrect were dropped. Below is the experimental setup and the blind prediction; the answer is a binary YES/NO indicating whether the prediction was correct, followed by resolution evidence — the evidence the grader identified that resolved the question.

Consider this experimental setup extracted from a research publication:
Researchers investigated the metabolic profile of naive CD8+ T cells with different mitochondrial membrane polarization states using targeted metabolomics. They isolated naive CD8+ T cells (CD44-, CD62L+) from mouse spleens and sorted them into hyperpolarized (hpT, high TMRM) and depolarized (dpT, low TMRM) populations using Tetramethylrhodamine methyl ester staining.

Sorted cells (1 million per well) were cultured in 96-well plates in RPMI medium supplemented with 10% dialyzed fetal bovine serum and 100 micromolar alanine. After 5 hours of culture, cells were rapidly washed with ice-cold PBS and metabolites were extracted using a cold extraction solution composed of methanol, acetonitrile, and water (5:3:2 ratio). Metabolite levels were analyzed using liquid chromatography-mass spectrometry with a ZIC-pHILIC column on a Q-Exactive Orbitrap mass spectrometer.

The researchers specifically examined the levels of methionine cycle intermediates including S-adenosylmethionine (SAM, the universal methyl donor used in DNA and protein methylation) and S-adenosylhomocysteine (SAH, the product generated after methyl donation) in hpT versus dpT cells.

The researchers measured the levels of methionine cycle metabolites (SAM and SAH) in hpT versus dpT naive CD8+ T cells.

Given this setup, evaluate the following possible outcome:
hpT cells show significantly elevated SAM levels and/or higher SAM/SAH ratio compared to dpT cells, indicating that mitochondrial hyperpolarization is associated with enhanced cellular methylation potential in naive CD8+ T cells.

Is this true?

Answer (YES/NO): NO